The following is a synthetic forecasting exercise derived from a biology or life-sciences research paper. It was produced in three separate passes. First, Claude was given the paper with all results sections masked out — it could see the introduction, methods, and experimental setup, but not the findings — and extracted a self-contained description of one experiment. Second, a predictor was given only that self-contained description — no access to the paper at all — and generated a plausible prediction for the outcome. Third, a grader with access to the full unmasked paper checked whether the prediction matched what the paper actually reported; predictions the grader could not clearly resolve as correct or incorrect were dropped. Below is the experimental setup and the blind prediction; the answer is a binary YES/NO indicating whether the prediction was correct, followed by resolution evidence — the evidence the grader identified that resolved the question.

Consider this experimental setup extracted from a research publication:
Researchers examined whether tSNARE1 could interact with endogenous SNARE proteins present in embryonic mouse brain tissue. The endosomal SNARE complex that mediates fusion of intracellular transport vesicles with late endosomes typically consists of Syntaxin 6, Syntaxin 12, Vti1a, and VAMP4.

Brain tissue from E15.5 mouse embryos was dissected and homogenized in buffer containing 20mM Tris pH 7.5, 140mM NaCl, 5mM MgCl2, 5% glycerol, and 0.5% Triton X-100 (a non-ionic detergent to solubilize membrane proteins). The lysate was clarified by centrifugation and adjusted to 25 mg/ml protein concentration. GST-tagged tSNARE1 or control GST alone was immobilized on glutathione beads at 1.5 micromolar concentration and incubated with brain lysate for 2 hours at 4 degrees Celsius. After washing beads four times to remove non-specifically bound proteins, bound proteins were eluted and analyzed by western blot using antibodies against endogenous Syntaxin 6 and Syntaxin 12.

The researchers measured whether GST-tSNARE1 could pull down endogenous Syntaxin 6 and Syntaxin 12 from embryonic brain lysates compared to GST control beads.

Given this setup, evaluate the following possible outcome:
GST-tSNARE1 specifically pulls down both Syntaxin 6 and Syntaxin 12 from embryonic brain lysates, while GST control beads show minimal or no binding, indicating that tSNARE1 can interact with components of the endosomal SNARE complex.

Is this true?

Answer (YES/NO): NO